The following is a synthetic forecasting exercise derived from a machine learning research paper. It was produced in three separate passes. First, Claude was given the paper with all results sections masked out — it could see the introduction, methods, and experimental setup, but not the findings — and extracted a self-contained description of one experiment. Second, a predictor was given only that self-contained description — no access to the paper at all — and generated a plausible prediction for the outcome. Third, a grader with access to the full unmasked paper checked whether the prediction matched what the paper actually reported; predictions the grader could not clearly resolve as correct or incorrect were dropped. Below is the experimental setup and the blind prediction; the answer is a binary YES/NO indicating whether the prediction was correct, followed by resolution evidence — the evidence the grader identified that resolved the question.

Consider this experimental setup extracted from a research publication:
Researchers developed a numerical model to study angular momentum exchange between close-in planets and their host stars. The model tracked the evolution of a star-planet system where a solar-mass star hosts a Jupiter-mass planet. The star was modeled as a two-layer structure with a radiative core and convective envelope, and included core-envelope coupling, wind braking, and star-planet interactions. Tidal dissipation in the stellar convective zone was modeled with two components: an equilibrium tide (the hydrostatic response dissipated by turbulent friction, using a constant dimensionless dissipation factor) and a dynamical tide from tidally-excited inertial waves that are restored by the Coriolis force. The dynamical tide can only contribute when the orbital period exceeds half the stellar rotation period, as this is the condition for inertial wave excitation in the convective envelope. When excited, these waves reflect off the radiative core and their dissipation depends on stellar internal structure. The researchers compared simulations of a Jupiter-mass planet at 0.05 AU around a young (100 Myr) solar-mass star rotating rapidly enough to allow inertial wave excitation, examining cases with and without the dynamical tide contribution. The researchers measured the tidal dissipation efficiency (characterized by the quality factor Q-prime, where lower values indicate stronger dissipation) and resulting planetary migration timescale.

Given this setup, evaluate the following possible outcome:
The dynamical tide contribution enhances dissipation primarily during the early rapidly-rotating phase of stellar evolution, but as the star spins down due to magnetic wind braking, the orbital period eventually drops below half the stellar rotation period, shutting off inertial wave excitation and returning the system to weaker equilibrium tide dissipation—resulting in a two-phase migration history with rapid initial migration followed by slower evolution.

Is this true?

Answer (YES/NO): NO